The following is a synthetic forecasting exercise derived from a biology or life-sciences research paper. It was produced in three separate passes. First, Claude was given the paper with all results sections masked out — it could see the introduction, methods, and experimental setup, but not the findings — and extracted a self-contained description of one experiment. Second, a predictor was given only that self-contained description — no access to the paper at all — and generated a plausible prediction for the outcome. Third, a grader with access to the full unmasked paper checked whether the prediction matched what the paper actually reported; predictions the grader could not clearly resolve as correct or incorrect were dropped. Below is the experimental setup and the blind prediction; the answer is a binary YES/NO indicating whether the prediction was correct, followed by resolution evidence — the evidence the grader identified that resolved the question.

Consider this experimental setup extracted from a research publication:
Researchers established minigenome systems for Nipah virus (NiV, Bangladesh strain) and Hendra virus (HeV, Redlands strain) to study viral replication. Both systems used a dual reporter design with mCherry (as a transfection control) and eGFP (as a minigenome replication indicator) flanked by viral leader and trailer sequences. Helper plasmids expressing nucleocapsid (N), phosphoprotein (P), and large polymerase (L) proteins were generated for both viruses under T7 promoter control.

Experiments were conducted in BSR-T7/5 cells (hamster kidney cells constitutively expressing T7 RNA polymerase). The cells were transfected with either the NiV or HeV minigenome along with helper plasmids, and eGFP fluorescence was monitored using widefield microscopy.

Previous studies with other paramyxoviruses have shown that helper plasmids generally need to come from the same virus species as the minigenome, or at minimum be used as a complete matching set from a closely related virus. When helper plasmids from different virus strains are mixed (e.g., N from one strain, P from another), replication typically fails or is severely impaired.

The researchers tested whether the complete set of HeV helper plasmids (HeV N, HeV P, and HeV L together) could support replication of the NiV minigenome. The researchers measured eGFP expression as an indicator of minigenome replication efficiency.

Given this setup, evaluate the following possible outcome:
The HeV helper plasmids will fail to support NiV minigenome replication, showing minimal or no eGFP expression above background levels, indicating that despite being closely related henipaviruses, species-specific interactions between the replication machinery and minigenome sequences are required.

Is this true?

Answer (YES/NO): NO